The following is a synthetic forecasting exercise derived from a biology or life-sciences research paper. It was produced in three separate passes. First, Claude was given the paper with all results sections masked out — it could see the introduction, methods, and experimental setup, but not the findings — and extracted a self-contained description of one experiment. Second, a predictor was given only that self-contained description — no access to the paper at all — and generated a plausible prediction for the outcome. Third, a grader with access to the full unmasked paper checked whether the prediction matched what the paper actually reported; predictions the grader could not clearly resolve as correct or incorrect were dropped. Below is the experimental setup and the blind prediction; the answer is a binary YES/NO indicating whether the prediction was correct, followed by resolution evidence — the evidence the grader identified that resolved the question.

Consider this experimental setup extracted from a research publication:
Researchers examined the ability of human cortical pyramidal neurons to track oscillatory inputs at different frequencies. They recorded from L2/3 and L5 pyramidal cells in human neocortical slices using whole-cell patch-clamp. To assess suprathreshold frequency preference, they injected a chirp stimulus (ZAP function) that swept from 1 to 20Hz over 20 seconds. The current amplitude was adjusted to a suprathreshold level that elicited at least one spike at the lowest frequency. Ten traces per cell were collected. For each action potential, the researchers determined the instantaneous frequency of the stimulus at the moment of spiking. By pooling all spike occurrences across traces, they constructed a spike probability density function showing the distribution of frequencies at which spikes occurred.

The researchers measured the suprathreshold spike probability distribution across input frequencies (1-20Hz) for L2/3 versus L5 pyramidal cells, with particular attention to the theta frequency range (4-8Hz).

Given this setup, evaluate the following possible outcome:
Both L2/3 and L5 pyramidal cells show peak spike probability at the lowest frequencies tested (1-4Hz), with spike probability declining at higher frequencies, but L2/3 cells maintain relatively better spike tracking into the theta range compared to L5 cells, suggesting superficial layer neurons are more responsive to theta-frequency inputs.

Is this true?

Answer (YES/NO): NO